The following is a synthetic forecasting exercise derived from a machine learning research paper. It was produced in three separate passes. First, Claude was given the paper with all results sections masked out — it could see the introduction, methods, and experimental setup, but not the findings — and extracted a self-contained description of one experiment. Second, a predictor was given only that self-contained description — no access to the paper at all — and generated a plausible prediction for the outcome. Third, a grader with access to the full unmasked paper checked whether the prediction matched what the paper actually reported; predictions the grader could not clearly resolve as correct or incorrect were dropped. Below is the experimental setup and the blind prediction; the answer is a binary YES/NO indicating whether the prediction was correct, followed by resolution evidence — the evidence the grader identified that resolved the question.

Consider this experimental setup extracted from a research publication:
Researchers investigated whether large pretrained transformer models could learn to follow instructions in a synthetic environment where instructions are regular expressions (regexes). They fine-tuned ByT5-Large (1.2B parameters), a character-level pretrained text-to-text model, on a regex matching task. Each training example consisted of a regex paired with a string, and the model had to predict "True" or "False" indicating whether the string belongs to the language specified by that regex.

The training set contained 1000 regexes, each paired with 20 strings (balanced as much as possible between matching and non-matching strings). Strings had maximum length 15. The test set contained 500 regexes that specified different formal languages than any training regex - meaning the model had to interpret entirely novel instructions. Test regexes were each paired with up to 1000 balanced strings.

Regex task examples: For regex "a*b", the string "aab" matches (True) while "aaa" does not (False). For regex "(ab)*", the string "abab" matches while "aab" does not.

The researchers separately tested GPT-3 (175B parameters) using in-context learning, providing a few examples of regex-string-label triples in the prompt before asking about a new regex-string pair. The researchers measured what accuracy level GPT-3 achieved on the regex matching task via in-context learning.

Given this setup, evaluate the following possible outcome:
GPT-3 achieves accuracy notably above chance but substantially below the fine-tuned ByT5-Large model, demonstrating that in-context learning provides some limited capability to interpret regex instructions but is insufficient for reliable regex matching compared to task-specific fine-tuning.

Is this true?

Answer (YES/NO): NO